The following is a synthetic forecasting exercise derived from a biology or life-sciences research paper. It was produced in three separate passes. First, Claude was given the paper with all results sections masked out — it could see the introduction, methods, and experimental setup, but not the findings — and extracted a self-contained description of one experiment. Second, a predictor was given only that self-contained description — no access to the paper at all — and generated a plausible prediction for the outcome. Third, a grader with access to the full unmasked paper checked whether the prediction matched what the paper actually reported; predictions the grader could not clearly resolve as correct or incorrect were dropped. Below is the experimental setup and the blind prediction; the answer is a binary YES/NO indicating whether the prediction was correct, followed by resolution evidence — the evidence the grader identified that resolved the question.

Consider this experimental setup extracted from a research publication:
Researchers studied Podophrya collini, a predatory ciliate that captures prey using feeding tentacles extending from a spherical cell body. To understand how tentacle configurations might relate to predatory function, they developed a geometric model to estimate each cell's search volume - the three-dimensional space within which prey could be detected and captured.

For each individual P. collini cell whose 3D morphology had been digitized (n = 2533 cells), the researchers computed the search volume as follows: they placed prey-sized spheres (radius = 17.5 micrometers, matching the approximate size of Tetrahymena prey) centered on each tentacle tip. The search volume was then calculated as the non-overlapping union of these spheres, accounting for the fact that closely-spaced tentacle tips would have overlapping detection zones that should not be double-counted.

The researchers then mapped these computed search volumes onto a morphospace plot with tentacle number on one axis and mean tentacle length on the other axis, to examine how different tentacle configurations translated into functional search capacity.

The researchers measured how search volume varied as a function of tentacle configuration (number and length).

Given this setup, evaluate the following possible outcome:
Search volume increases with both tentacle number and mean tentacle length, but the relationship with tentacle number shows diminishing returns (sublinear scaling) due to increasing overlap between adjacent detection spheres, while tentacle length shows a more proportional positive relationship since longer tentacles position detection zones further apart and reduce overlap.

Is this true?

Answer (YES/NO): NO